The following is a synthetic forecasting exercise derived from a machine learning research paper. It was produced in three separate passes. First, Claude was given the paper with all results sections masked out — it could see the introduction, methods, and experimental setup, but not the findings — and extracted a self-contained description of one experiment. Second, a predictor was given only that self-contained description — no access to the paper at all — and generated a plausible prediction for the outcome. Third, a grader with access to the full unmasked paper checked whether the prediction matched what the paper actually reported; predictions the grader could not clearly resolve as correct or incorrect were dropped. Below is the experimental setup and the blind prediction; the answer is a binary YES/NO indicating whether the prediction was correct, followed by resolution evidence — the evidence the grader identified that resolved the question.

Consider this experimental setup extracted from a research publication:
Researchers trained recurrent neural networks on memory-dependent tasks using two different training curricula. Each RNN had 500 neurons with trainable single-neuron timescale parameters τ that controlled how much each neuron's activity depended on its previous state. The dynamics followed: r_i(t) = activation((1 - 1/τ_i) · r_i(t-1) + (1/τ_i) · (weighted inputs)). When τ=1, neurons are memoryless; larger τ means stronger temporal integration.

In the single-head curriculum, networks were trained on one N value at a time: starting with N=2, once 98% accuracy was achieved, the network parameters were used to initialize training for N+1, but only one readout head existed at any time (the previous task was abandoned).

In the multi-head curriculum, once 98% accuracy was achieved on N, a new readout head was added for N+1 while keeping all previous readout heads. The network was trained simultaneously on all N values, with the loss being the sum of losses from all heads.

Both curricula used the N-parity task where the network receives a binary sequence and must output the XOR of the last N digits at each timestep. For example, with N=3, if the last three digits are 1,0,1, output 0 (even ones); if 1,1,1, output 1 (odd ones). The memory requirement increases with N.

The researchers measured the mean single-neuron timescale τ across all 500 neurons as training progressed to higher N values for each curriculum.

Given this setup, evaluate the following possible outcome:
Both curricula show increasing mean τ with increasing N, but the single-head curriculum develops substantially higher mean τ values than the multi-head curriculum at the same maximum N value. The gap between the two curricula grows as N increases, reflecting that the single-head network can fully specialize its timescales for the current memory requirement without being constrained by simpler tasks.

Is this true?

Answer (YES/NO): NO